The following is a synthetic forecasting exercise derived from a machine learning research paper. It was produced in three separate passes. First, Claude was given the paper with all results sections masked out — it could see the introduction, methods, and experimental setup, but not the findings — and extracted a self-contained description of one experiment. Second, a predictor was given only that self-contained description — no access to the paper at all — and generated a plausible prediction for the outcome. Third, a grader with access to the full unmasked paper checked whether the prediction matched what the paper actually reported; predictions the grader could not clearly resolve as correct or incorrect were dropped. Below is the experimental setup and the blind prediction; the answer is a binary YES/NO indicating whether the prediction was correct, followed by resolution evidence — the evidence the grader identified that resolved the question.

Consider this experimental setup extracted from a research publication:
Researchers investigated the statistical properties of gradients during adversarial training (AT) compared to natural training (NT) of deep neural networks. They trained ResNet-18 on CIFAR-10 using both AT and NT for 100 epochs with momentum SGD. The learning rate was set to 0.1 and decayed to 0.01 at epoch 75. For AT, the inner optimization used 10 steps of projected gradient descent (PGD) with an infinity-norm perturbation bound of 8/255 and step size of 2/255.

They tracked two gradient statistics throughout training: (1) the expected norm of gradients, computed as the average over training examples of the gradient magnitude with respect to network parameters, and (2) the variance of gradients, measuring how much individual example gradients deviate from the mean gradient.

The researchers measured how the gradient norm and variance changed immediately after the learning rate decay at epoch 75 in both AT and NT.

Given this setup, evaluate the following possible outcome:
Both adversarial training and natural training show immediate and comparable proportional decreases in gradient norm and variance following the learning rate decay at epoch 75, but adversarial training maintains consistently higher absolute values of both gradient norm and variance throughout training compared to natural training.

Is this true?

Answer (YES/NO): NO